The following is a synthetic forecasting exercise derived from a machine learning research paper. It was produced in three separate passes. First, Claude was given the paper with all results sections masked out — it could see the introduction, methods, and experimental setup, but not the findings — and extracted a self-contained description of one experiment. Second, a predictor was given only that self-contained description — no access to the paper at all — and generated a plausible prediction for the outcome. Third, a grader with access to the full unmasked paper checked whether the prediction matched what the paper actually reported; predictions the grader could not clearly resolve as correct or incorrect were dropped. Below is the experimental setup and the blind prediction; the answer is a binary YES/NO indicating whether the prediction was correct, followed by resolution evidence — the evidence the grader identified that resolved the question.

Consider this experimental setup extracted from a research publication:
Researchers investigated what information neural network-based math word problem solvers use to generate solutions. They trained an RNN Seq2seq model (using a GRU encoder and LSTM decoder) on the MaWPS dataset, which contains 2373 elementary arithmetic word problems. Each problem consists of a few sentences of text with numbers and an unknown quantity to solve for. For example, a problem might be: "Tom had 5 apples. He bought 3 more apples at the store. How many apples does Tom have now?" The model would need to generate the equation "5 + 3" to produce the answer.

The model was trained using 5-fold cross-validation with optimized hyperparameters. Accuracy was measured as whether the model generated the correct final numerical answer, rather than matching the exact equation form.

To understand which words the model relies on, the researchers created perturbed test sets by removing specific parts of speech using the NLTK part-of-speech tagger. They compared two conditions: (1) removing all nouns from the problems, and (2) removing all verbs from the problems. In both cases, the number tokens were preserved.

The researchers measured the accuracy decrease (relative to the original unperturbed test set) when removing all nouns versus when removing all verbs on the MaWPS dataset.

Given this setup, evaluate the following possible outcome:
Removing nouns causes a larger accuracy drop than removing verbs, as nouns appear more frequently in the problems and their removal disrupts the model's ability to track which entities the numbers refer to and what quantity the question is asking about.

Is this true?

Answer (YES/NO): YES